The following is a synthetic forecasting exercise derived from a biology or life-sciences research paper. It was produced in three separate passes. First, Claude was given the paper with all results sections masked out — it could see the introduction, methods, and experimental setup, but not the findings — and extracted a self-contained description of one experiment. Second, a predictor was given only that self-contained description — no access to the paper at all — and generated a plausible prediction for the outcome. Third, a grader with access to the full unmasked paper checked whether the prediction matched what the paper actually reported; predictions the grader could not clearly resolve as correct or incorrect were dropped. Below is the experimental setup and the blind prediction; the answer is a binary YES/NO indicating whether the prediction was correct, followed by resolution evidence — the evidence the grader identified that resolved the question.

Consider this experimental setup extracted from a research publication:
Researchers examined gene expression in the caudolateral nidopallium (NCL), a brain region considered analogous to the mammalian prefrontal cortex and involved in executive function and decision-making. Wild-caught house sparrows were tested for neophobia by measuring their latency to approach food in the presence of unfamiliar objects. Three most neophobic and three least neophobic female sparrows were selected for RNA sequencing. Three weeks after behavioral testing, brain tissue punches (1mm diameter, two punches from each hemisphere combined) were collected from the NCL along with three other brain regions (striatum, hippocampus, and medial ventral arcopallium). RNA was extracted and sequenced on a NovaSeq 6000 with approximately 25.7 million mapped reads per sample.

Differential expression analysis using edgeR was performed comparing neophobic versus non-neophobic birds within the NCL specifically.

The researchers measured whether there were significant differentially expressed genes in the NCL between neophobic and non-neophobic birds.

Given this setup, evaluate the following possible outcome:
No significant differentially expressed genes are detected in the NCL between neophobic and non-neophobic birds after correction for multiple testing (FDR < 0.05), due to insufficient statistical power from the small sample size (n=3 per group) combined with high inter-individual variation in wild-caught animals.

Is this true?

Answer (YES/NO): NO